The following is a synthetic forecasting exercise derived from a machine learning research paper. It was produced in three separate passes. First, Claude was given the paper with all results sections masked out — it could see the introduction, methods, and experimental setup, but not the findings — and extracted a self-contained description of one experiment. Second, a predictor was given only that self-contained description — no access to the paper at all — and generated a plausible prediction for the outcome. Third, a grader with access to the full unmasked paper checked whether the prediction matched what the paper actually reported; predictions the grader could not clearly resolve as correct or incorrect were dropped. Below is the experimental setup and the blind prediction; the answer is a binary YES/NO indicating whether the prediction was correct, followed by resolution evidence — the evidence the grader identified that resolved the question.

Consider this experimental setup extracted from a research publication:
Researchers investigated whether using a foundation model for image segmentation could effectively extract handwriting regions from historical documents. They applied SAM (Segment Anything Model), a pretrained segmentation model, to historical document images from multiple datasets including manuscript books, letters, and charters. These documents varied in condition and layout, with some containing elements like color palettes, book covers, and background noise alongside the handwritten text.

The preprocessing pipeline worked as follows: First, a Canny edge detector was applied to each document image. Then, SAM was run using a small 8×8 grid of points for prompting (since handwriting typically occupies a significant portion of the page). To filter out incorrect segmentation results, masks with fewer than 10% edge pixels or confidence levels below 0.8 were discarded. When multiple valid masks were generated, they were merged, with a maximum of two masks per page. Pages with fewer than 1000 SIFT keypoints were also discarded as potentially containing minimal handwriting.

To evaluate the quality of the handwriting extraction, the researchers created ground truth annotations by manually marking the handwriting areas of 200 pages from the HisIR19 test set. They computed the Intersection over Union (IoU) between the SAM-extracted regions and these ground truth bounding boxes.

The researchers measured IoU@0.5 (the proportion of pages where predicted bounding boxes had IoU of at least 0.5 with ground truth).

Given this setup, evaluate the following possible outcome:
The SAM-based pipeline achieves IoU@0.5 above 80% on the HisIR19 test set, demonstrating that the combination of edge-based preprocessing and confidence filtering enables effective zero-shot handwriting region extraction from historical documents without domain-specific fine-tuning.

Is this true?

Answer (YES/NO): NO